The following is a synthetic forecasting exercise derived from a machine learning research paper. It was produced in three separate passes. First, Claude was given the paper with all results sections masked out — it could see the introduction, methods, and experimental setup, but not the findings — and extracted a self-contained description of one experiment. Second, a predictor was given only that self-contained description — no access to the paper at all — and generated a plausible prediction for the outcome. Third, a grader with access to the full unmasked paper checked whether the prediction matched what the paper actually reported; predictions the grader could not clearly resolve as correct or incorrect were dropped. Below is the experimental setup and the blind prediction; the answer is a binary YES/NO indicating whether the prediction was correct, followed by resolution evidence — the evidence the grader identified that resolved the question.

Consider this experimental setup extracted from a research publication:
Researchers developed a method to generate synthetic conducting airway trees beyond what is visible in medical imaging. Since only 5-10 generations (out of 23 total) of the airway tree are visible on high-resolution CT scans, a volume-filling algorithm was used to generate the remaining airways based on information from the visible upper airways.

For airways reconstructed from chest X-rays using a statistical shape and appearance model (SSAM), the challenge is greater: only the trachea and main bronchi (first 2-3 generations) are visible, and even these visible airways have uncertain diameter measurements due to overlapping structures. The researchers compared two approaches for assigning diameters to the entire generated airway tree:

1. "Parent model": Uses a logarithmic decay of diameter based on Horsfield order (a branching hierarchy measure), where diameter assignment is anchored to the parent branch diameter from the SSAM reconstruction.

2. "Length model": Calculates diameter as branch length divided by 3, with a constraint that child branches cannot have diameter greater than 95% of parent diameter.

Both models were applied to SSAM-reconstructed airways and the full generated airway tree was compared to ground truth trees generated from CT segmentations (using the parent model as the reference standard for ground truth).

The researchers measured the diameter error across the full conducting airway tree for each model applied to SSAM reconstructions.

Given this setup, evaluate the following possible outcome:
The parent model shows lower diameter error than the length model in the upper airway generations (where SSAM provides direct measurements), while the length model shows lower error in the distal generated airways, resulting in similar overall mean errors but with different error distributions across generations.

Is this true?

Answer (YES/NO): NO